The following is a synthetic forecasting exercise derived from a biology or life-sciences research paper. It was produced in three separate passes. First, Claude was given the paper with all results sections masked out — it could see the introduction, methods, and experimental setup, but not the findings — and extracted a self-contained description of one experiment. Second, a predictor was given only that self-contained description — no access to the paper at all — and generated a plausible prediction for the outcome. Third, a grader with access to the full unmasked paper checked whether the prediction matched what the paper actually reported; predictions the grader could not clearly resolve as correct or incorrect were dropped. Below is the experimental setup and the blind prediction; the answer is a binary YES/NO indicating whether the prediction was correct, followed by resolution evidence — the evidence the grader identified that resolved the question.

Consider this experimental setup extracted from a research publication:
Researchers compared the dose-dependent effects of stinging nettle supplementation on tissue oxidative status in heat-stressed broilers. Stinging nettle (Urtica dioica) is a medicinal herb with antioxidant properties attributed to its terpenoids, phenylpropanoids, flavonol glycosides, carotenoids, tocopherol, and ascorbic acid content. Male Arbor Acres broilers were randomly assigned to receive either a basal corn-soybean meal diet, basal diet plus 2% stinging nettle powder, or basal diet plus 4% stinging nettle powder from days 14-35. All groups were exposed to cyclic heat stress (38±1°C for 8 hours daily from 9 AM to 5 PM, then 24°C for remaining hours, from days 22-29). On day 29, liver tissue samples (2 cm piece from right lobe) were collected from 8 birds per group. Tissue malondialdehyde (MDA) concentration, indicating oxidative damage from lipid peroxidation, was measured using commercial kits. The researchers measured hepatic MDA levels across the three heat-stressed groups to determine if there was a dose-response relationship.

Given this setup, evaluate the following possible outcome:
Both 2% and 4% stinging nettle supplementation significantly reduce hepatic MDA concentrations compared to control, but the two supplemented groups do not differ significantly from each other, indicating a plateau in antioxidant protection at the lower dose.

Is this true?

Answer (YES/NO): NO